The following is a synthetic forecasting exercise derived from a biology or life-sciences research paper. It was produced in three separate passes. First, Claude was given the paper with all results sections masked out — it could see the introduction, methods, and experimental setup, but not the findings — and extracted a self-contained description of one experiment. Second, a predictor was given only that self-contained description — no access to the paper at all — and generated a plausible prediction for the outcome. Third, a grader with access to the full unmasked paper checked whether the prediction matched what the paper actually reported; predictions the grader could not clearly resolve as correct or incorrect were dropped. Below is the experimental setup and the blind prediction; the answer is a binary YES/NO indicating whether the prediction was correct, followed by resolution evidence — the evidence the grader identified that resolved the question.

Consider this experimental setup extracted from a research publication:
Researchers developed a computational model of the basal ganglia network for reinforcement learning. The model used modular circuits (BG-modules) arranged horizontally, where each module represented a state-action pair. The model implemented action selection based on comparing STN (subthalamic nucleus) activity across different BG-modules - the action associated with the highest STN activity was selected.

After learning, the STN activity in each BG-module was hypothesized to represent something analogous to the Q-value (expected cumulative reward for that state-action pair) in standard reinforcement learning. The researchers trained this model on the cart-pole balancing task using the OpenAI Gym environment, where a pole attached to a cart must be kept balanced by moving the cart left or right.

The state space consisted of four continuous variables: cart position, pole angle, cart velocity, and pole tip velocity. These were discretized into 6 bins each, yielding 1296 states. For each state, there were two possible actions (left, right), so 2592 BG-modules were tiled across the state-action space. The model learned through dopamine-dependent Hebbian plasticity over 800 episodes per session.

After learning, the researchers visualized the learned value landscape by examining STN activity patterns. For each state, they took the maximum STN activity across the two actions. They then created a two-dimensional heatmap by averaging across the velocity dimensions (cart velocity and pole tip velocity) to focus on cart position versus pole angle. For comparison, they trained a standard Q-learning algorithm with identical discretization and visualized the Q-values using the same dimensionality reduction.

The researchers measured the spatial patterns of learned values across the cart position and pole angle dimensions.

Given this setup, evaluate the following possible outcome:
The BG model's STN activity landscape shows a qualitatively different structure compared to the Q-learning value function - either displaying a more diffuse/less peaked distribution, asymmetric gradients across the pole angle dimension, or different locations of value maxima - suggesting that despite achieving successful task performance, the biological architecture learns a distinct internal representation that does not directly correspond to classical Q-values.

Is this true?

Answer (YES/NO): NO